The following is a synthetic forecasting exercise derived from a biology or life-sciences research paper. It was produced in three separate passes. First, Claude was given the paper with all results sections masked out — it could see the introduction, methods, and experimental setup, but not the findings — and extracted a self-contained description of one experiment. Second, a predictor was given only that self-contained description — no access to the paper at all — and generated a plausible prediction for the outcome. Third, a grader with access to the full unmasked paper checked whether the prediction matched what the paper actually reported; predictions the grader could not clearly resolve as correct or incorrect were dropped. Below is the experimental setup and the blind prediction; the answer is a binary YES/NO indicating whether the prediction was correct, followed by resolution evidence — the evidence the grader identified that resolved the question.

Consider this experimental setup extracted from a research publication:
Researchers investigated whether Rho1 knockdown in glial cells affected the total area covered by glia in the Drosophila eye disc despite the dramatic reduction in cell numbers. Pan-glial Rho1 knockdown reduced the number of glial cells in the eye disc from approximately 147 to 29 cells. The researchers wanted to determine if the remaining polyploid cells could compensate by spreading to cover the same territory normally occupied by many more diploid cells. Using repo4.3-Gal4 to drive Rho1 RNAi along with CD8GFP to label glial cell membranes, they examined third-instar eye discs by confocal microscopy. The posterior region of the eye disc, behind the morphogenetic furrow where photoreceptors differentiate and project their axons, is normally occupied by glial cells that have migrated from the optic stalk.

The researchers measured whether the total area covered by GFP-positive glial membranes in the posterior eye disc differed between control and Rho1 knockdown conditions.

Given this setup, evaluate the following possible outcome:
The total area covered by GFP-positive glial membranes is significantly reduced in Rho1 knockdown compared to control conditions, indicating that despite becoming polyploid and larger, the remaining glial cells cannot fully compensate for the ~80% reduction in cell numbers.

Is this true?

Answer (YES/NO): NO